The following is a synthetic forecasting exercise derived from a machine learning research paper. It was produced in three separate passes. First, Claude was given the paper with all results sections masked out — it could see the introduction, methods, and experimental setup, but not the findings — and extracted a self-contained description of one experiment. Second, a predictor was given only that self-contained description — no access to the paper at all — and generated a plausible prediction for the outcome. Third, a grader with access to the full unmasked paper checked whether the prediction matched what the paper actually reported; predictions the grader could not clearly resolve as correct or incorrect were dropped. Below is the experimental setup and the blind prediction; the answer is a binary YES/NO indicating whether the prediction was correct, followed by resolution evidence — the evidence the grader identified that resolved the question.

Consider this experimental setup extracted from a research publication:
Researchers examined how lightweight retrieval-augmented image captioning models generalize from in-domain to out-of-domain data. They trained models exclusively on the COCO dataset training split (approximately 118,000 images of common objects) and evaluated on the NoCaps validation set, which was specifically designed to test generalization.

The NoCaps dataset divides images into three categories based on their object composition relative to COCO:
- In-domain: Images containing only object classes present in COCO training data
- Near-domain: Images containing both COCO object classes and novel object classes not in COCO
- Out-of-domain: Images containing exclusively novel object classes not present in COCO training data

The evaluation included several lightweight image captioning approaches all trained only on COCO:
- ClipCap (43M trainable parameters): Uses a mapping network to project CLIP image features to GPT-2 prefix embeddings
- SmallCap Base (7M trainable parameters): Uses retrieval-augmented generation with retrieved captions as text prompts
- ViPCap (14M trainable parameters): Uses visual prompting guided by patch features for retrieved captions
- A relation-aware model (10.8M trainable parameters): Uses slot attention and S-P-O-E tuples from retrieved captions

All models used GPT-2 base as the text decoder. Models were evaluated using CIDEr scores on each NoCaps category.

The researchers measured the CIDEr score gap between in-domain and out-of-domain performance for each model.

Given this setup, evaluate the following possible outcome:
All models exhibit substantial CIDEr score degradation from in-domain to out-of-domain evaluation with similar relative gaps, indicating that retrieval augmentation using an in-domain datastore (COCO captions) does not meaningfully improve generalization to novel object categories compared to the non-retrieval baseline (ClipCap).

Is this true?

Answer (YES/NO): NO